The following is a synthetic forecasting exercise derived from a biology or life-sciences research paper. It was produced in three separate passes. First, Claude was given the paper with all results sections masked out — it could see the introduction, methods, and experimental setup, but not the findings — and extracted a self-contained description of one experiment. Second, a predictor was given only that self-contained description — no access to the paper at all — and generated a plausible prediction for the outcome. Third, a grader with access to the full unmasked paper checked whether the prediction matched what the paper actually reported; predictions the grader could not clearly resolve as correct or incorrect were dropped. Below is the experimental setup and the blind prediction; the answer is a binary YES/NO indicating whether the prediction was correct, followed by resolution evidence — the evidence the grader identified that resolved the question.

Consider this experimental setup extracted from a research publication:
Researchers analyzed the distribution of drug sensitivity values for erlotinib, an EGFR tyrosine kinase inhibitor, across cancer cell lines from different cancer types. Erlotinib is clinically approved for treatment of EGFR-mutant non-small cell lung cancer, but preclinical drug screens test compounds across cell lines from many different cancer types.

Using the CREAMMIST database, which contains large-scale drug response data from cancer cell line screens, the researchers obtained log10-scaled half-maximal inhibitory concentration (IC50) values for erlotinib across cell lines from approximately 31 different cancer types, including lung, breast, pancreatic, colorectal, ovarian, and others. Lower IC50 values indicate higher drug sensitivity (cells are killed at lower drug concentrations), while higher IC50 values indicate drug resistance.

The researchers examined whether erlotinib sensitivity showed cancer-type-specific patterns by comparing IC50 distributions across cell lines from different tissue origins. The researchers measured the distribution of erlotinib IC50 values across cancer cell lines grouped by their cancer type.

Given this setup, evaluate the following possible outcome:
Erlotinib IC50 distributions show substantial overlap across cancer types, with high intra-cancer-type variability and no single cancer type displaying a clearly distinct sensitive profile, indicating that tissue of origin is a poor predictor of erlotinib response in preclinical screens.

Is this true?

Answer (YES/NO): NO